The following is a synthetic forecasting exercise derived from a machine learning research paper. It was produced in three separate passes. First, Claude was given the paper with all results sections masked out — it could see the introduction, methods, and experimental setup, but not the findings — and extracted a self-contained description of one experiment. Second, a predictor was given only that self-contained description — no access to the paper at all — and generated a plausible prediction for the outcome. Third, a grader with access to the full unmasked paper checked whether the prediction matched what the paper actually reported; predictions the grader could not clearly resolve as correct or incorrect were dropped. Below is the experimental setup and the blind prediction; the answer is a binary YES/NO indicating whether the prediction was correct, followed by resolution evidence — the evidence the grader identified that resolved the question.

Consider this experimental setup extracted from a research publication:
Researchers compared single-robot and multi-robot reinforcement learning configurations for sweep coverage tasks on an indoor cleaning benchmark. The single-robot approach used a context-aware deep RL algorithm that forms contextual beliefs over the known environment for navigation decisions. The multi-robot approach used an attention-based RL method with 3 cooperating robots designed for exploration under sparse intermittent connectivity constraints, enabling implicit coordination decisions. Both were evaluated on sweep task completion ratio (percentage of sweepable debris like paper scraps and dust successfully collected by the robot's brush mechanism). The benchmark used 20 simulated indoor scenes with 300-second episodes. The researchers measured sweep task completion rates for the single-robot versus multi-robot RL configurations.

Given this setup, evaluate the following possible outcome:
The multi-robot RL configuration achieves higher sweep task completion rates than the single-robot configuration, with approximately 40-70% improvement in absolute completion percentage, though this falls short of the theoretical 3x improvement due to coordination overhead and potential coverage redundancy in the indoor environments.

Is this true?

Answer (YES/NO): NO